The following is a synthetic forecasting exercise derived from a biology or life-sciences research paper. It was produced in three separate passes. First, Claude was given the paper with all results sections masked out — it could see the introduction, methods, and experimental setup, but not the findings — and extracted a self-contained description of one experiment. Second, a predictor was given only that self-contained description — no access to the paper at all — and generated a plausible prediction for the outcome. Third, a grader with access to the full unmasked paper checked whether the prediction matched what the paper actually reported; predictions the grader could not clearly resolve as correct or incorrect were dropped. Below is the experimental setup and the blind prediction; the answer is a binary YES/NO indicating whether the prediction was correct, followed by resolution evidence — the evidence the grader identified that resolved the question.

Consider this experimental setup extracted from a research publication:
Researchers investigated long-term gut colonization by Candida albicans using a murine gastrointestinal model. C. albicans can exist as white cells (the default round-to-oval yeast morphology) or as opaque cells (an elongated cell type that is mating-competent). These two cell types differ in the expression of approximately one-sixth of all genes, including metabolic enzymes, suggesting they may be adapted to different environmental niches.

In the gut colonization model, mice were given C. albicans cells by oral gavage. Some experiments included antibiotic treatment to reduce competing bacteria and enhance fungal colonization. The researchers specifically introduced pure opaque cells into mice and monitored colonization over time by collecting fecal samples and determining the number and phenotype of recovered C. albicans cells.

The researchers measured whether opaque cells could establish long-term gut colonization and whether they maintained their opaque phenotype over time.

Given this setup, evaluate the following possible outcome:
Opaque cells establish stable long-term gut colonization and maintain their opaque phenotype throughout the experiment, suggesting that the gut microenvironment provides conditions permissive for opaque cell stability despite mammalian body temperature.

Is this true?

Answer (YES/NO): NO